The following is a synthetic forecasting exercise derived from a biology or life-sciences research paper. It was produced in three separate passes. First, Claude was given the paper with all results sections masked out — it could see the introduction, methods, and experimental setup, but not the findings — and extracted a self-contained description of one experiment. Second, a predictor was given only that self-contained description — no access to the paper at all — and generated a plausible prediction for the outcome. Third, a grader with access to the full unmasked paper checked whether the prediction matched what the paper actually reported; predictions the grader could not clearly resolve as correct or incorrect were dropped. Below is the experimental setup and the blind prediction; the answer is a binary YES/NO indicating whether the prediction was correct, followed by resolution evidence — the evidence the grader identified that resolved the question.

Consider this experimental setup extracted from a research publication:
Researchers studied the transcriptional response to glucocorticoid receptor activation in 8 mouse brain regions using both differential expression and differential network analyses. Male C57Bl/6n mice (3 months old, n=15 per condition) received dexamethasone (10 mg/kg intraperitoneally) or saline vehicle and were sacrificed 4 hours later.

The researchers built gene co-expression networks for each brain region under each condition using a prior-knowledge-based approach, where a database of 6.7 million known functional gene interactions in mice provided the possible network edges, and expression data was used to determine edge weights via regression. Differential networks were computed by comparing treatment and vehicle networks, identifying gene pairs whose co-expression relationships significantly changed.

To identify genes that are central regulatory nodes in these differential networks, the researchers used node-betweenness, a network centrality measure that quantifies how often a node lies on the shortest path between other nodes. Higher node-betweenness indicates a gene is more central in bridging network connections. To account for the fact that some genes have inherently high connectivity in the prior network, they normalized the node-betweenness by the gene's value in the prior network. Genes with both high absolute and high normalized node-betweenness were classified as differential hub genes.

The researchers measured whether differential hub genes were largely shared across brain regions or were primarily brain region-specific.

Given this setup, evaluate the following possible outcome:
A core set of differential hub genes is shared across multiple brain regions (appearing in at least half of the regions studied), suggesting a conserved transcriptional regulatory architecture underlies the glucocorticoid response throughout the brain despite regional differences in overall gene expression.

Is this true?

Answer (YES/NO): NO